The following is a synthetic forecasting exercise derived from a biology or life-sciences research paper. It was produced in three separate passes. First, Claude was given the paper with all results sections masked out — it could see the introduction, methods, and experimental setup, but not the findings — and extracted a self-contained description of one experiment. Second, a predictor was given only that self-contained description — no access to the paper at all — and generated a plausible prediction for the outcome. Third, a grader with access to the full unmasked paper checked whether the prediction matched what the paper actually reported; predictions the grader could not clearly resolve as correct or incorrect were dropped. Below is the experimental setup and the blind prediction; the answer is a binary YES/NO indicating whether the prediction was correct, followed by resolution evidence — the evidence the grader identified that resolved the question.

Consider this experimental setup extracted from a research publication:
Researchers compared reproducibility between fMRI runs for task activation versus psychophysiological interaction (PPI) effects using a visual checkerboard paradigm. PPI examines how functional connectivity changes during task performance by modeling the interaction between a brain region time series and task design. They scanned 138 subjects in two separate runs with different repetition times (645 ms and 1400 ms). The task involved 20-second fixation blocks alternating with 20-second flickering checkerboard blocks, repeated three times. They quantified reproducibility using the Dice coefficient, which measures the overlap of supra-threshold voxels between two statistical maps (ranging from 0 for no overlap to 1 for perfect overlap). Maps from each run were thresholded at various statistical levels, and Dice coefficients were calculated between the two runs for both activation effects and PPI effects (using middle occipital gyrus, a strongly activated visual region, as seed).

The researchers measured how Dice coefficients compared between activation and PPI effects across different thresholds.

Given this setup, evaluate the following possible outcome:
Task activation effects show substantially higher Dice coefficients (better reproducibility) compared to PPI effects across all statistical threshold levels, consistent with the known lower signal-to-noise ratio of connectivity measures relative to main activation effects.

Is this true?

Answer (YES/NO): YES